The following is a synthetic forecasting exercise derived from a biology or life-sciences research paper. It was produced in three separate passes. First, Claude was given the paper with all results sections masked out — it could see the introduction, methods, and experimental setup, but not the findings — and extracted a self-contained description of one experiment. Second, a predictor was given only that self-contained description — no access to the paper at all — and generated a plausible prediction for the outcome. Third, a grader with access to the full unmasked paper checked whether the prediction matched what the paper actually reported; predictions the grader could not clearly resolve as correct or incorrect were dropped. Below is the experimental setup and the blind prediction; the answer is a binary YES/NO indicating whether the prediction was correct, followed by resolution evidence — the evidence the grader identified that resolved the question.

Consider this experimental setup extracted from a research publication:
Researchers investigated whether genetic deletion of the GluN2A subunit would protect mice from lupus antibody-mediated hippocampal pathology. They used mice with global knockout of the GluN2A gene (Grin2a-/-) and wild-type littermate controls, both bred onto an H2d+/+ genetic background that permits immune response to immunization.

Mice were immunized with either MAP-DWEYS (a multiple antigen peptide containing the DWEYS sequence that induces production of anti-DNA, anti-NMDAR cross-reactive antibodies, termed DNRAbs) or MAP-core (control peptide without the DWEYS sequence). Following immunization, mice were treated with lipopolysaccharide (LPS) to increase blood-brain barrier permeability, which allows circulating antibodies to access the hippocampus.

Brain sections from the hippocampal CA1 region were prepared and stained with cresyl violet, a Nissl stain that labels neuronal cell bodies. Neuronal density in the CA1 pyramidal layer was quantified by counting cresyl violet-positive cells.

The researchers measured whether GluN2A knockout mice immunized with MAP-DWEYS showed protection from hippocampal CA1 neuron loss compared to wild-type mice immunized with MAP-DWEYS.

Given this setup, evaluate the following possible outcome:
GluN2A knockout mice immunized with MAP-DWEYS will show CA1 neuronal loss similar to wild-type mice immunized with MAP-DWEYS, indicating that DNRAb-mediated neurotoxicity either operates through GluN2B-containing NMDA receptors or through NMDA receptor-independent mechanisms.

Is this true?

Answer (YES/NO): NO